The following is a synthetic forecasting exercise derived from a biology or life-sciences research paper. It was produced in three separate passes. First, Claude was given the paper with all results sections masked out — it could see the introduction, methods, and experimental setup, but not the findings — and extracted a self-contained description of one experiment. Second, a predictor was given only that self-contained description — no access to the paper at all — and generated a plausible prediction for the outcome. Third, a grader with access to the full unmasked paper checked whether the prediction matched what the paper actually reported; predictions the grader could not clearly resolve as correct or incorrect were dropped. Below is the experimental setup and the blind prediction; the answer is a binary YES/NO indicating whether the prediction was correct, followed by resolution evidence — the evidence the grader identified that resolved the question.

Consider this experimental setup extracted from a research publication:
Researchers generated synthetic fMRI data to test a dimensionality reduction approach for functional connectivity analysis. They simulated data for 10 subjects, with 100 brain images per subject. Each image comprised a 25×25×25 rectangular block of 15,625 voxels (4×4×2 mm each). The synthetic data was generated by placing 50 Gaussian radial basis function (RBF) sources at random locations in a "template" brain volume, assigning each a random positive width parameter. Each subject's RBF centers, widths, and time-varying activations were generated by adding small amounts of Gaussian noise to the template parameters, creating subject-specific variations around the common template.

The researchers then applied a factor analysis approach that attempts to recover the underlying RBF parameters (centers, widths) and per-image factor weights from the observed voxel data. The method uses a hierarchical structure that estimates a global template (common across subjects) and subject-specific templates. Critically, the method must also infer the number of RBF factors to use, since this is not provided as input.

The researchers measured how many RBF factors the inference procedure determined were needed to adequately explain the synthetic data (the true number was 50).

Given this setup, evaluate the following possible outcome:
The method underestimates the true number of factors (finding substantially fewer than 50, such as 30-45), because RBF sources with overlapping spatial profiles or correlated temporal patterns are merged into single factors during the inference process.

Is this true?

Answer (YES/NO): NO